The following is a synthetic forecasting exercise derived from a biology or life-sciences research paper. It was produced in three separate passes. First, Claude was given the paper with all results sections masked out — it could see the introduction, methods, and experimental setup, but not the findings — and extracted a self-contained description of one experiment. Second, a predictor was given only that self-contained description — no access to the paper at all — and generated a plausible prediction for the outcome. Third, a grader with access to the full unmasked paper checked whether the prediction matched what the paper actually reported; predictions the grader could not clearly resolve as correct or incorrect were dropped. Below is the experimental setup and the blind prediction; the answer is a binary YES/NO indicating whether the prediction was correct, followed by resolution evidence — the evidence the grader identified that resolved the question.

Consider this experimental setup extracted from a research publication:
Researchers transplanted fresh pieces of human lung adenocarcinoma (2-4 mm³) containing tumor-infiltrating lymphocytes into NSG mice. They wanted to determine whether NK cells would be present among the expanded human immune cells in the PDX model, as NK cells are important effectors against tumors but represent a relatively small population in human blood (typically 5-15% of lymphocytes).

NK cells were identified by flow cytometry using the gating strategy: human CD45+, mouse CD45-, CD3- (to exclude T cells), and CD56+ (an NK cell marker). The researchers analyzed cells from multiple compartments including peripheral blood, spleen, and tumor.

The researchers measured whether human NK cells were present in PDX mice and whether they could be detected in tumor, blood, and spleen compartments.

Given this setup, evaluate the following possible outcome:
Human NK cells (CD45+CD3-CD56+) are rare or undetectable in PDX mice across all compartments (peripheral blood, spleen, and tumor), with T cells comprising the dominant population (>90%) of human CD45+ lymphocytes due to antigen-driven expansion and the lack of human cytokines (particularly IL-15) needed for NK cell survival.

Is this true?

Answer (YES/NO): NO